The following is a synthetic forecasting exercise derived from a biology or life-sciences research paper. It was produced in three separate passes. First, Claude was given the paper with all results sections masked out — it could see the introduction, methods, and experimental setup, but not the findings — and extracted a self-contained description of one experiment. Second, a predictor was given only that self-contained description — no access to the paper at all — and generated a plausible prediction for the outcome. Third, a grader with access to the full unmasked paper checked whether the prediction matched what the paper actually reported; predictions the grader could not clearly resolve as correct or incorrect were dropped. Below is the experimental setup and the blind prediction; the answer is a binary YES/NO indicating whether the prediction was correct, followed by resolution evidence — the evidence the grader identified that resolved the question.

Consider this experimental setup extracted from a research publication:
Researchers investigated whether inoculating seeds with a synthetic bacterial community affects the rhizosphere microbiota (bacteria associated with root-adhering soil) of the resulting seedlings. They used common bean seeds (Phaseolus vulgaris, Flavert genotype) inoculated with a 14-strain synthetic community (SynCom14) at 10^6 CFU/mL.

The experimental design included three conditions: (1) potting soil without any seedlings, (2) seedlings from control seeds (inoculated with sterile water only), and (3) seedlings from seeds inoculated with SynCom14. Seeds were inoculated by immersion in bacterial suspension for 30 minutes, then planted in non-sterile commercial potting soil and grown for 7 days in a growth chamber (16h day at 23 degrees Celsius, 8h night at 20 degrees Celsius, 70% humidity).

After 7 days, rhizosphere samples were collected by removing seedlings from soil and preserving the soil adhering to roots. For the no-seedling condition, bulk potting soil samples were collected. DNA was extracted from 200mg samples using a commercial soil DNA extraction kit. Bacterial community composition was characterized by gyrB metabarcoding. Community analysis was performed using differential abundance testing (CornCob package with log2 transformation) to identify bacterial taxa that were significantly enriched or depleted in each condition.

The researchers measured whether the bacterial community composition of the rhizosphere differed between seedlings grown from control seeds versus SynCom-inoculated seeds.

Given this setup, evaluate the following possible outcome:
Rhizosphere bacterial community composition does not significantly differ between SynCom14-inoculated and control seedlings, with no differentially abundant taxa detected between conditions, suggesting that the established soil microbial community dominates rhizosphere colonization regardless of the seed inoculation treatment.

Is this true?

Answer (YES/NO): NO